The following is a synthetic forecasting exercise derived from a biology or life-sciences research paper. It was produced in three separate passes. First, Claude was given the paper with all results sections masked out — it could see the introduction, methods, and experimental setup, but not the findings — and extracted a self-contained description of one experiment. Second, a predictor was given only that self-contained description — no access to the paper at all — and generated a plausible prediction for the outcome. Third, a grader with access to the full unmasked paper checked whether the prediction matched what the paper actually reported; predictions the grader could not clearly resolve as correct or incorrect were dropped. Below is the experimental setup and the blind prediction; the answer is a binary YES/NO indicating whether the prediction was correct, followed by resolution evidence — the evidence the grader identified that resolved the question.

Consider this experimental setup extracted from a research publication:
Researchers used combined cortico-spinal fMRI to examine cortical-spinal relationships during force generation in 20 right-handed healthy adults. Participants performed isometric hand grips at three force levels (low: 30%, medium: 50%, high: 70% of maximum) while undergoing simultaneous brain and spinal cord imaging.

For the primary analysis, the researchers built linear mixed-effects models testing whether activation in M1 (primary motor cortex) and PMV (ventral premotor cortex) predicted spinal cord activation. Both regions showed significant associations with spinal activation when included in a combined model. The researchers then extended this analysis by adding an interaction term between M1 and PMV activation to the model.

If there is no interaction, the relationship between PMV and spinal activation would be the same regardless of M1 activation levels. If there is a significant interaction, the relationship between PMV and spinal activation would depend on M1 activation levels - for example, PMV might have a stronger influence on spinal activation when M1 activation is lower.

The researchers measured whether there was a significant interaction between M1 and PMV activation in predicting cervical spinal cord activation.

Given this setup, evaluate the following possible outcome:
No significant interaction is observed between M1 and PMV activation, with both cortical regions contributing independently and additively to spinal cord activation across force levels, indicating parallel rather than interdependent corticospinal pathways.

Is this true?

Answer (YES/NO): YES